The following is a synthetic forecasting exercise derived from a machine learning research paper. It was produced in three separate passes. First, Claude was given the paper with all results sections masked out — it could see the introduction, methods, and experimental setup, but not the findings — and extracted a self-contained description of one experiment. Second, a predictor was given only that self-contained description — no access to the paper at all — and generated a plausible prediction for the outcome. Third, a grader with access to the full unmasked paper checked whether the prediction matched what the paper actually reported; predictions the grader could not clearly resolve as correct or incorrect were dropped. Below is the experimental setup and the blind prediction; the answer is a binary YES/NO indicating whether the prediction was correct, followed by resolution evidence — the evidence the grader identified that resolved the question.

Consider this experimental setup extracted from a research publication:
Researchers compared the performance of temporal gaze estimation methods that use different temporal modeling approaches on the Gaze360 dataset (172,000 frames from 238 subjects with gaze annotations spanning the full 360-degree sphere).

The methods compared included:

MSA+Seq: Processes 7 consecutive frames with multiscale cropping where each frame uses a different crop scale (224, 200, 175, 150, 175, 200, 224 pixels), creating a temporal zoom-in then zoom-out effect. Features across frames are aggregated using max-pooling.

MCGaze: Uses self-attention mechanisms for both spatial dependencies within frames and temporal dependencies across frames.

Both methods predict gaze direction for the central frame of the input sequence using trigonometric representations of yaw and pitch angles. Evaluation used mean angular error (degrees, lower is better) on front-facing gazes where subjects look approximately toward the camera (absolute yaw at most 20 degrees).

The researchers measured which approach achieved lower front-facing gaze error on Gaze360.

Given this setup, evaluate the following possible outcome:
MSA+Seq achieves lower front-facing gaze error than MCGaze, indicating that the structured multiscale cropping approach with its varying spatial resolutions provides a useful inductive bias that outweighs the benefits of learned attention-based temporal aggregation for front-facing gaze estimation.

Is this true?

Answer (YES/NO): YES